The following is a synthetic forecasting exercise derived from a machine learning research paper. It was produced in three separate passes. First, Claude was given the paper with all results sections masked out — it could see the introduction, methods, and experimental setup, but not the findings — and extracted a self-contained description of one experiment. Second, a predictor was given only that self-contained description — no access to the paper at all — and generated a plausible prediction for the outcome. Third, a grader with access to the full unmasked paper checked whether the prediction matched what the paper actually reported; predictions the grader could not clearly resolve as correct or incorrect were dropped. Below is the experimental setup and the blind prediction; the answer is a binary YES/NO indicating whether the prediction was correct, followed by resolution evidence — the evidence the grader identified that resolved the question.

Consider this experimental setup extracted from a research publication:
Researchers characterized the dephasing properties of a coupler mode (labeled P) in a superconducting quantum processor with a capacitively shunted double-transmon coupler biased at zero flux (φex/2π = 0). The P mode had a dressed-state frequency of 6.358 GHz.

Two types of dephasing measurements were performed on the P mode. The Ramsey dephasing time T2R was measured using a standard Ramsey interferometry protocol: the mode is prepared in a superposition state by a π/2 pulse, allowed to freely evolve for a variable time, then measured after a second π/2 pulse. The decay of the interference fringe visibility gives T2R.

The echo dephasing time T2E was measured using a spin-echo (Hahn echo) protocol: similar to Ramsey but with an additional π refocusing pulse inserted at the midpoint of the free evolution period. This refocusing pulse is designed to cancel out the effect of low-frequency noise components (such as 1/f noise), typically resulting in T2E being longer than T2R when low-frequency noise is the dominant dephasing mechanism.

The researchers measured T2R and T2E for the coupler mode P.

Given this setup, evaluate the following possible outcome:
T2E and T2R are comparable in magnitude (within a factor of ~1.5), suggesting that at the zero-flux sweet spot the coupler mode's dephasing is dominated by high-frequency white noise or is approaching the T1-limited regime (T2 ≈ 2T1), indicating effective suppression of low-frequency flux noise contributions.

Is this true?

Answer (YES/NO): YES